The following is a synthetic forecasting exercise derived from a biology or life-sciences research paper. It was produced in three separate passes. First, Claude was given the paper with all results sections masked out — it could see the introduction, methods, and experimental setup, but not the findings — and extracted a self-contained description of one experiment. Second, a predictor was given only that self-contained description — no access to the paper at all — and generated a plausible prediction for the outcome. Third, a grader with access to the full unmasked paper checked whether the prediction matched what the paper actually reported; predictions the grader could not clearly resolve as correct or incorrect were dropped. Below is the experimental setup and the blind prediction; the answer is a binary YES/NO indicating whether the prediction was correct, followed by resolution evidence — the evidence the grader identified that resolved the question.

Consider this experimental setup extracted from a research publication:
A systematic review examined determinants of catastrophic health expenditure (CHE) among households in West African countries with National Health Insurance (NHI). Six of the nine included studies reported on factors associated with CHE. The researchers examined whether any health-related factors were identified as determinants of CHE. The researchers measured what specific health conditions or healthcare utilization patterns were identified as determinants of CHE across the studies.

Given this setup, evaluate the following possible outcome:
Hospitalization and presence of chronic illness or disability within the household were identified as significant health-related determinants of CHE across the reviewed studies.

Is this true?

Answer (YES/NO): YES